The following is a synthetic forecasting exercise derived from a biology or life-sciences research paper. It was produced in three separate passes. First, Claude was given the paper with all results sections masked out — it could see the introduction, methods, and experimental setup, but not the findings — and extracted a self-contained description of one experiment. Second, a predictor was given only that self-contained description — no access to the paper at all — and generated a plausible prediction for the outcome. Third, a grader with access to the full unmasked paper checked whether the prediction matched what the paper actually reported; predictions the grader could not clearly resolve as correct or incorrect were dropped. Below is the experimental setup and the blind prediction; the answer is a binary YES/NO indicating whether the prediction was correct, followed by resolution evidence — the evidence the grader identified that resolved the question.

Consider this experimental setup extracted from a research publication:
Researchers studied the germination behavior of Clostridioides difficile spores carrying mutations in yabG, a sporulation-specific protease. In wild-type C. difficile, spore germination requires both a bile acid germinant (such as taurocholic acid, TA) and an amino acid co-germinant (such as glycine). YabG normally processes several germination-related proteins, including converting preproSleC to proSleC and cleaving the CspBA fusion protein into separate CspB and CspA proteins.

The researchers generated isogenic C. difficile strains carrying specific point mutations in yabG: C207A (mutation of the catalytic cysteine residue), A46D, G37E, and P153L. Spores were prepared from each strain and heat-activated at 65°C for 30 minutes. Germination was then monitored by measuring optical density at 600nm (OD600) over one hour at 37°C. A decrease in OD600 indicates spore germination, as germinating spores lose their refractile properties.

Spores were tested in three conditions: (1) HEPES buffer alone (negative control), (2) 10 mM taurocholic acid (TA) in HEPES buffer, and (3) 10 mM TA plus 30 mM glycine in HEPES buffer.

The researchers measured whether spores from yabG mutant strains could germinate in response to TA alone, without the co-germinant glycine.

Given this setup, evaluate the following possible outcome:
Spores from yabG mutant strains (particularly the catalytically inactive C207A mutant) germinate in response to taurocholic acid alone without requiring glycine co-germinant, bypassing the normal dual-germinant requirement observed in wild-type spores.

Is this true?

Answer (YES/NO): YES